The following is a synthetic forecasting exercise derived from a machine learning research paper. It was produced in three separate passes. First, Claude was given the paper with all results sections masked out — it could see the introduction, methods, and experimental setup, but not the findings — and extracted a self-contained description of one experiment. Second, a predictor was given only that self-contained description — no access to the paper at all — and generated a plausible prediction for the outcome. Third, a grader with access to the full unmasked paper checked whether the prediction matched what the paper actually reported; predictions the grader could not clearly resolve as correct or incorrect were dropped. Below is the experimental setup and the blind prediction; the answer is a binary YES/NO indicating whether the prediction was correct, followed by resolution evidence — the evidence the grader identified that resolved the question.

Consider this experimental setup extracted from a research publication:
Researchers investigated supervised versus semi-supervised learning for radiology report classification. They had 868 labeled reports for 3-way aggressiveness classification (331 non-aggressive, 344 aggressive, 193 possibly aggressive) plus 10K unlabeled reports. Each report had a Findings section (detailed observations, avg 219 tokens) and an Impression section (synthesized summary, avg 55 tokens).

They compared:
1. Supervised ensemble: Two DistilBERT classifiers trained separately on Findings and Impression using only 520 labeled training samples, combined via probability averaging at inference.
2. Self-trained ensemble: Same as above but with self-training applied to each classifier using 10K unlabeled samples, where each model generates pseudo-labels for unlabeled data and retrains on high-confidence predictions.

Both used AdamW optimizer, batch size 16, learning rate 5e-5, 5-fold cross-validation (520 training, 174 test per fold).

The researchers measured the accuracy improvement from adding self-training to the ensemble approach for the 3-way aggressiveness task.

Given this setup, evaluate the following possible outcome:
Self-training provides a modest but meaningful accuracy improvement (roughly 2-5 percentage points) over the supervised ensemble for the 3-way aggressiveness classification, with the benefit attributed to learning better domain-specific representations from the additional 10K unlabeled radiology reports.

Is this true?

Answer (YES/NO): NO